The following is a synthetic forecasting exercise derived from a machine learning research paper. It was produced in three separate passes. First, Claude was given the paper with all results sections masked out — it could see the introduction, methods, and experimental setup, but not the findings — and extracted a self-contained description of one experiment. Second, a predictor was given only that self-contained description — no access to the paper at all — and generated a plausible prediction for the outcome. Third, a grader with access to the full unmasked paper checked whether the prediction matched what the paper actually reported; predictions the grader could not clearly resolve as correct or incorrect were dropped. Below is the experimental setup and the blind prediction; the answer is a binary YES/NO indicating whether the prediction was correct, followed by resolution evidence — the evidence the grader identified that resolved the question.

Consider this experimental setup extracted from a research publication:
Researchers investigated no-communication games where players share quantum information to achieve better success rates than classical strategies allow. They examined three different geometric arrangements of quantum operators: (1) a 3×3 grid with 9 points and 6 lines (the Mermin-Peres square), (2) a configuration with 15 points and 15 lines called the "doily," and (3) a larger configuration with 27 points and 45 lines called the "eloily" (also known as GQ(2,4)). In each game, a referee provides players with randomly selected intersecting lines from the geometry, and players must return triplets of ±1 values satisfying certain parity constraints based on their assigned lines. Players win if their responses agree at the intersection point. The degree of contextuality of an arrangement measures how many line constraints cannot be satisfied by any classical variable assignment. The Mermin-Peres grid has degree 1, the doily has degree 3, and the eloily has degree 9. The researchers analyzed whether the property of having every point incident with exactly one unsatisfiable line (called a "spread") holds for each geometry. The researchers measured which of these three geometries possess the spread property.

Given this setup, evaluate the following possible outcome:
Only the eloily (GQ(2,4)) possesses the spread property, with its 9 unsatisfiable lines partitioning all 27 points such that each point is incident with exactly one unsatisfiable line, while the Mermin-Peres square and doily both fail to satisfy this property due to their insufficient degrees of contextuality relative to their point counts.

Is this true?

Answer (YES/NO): YES